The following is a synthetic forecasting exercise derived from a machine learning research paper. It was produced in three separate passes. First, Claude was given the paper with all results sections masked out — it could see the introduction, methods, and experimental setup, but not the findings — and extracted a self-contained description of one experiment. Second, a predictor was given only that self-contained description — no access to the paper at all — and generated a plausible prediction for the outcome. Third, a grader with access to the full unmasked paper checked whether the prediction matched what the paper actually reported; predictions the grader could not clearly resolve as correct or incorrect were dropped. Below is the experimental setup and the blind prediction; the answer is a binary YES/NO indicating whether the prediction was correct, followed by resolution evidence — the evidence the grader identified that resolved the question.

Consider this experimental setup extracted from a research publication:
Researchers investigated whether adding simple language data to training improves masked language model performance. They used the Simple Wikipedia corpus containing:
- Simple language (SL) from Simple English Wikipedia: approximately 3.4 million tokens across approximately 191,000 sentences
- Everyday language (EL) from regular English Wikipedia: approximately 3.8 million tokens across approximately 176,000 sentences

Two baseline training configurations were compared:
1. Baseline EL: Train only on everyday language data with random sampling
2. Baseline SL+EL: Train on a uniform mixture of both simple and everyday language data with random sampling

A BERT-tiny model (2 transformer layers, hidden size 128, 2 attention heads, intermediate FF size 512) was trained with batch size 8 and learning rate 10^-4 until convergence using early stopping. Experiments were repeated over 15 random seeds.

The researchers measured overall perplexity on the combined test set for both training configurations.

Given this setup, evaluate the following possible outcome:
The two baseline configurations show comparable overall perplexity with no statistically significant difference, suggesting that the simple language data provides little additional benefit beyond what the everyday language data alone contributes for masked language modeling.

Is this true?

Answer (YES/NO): YES